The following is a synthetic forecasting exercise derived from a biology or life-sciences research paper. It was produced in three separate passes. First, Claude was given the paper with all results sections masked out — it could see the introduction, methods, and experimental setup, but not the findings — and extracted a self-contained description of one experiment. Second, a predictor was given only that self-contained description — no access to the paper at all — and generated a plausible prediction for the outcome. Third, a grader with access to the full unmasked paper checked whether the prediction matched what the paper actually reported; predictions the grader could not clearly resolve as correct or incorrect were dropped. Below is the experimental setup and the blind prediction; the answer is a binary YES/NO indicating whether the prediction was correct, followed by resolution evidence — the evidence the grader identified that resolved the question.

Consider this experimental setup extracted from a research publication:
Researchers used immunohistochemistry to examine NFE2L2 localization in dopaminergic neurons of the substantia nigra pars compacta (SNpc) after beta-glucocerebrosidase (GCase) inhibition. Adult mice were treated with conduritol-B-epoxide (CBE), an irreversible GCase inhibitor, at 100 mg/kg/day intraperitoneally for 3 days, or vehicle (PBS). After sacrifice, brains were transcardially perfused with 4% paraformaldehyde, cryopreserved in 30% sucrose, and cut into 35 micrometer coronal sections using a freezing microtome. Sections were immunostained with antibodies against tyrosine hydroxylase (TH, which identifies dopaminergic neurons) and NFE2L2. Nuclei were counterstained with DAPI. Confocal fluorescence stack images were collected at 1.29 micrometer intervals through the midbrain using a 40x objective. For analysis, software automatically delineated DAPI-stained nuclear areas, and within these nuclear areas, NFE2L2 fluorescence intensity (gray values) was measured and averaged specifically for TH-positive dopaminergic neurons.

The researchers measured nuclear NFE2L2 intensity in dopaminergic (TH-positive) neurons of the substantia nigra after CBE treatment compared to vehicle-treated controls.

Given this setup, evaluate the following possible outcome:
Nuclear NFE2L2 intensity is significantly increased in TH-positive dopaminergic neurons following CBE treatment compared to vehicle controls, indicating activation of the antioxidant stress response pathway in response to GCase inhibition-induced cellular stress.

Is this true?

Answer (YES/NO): NO